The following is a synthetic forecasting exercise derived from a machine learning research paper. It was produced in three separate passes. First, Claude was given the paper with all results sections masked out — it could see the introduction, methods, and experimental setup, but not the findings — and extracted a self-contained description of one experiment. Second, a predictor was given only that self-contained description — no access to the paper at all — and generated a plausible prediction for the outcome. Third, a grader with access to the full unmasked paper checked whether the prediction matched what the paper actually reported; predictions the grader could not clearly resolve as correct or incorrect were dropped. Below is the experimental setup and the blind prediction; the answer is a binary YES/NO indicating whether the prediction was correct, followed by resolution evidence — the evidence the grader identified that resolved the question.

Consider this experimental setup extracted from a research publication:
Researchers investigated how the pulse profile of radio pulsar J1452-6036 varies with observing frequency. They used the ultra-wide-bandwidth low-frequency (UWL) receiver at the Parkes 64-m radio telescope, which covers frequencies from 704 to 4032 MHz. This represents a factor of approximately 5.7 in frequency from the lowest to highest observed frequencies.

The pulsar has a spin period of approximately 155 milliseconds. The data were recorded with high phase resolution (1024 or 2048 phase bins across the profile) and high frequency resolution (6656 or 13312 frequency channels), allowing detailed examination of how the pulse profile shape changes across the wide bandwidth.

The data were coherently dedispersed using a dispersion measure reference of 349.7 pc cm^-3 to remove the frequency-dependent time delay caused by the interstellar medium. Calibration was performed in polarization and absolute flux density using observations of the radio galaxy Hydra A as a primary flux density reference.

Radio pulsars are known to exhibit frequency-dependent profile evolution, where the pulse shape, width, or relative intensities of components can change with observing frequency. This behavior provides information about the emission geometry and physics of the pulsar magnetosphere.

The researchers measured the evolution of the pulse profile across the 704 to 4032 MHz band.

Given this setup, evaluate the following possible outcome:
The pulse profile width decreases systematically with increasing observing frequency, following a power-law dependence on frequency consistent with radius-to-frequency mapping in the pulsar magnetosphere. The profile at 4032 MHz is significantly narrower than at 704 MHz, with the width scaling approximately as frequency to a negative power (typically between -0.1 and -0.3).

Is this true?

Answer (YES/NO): NO